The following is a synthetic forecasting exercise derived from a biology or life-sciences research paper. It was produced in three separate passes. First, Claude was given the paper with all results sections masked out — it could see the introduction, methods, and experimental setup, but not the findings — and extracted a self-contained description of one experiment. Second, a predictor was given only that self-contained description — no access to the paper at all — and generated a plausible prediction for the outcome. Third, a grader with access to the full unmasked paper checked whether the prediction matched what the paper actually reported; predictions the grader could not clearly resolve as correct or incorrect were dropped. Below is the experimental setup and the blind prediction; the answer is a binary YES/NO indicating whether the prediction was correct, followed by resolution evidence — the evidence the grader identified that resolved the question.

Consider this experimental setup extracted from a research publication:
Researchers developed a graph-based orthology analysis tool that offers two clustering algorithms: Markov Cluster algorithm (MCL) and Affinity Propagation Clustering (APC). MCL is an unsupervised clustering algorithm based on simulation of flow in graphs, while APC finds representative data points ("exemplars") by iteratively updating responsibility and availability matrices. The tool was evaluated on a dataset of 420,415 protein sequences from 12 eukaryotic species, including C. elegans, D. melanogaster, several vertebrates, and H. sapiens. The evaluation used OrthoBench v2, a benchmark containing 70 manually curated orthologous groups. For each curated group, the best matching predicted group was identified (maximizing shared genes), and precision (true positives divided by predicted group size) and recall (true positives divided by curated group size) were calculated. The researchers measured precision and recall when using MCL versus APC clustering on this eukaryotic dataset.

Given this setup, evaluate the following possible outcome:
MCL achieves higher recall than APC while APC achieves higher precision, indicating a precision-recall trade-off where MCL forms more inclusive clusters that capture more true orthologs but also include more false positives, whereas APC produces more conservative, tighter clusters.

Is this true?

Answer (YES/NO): NO